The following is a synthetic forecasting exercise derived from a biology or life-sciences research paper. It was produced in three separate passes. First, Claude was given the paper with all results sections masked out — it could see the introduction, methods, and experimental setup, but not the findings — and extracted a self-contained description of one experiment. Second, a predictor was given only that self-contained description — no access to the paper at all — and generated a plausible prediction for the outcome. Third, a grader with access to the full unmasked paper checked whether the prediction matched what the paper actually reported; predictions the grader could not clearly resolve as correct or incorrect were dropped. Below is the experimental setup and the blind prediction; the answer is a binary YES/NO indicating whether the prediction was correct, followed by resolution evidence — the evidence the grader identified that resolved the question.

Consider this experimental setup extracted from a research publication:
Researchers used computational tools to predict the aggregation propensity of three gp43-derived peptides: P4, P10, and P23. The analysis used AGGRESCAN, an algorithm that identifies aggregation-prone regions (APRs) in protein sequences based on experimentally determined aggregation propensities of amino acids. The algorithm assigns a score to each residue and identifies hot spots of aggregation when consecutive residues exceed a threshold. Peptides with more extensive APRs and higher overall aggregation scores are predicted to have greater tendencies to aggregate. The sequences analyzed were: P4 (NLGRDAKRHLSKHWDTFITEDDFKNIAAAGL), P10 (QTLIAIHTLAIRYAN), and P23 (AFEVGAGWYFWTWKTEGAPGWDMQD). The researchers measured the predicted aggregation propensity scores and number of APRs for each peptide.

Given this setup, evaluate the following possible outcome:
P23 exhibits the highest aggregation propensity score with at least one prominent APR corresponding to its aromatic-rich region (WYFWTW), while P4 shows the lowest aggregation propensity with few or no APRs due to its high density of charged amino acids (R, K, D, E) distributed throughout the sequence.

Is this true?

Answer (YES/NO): NO